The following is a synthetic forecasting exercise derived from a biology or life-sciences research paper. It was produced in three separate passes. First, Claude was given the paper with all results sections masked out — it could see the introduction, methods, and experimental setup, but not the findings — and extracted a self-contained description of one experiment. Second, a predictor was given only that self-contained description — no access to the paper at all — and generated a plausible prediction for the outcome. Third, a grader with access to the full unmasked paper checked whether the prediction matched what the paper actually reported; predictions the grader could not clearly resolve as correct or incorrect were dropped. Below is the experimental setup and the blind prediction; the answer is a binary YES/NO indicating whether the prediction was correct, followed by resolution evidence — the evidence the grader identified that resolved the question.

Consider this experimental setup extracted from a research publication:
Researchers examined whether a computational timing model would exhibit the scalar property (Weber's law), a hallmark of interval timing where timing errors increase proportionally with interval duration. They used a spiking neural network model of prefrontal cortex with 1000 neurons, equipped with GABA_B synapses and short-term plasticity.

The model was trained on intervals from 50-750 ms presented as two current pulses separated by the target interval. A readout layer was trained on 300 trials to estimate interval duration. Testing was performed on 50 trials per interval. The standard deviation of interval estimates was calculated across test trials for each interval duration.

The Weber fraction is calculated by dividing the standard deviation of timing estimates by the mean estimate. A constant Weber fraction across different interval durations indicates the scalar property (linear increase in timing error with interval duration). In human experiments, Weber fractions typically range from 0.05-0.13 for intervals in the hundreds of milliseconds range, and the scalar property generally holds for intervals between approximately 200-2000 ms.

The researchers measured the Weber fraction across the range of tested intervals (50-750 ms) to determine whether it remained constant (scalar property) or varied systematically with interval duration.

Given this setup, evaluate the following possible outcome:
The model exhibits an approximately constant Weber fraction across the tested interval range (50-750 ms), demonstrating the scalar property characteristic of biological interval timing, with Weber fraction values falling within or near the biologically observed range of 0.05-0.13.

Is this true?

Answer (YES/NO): NO